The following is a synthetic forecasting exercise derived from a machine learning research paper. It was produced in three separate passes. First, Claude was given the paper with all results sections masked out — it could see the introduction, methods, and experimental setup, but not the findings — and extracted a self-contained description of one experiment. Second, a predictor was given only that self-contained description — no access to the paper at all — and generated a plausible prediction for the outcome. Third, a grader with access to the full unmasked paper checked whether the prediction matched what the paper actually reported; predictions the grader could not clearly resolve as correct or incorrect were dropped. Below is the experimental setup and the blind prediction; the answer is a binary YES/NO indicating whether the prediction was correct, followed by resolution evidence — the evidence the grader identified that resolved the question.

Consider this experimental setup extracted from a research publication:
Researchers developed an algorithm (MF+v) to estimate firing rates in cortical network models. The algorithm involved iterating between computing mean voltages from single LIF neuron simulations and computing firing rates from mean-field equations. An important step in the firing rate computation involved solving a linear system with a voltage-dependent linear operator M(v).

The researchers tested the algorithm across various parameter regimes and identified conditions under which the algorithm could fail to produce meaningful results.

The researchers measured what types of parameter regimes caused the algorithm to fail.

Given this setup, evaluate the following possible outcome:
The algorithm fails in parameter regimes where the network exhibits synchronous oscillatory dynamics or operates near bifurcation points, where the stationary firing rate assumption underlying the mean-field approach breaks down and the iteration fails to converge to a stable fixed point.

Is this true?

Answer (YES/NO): NO